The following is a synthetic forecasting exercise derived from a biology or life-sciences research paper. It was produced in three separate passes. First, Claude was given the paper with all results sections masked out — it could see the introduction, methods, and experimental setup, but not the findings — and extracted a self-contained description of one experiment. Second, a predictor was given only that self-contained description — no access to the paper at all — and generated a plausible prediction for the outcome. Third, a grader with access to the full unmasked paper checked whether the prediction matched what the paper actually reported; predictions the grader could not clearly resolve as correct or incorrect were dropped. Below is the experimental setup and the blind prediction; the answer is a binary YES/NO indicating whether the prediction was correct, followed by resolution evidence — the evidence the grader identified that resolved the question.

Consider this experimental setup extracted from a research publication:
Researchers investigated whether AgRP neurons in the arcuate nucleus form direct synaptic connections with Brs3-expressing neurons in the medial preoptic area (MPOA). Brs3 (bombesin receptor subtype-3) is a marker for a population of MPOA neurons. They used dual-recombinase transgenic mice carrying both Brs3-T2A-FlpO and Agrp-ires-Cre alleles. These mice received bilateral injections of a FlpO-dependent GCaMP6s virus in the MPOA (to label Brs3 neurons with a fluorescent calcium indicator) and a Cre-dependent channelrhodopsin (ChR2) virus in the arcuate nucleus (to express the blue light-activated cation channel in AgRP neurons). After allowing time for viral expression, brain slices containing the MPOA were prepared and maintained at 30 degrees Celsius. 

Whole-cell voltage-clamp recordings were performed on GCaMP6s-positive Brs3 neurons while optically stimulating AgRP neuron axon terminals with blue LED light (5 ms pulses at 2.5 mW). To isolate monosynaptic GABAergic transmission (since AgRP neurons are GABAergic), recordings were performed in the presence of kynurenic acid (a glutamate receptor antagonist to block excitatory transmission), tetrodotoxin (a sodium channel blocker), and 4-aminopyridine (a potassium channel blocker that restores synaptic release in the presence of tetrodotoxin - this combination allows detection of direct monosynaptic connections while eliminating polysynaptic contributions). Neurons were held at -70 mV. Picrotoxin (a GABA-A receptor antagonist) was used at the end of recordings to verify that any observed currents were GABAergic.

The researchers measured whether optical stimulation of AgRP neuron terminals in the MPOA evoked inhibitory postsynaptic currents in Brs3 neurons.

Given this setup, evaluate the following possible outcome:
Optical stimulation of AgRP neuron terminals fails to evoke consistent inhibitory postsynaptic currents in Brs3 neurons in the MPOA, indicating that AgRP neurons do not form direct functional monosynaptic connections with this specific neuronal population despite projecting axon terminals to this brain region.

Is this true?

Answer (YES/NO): NO